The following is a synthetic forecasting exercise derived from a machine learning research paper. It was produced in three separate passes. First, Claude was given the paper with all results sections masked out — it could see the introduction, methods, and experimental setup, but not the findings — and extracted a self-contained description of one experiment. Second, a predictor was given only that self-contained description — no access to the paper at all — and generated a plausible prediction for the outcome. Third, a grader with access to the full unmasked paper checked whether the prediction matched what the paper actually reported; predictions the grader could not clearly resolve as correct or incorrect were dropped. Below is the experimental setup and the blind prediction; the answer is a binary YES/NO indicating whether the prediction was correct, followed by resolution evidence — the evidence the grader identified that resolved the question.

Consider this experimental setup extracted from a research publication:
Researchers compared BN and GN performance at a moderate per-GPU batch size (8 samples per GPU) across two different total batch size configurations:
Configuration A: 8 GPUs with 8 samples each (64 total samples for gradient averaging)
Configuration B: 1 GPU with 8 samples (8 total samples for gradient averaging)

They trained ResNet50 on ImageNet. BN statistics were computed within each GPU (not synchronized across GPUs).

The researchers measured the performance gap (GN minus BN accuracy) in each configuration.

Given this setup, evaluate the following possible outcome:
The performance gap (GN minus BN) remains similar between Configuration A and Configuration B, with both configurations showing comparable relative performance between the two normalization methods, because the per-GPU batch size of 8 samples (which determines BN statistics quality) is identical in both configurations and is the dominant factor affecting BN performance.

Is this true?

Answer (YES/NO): NO